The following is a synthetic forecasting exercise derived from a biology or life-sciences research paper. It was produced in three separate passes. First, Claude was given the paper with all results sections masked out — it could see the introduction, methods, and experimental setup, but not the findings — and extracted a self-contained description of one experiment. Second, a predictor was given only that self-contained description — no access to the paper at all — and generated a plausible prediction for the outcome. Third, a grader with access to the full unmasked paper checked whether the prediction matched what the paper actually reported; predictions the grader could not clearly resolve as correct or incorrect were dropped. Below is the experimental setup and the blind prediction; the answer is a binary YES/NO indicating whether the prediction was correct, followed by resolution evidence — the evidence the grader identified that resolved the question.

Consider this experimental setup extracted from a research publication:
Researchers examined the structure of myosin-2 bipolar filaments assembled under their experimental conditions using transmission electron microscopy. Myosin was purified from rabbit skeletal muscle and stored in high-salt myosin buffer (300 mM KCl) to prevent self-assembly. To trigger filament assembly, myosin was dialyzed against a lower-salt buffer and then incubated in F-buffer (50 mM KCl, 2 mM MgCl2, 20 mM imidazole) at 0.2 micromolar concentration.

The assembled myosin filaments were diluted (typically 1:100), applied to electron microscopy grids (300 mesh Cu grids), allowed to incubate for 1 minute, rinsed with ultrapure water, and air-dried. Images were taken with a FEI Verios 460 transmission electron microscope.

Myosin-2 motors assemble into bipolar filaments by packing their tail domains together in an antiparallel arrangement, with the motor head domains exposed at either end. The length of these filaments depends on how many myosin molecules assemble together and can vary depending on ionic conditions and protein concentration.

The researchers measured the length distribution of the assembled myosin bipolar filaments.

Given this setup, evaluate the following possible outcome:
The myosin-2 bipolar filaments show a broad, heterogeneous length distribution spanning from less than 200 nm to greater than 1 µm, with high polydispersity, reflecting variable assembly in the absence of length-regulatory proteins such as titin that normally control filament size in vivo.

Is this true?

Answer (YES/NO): NO